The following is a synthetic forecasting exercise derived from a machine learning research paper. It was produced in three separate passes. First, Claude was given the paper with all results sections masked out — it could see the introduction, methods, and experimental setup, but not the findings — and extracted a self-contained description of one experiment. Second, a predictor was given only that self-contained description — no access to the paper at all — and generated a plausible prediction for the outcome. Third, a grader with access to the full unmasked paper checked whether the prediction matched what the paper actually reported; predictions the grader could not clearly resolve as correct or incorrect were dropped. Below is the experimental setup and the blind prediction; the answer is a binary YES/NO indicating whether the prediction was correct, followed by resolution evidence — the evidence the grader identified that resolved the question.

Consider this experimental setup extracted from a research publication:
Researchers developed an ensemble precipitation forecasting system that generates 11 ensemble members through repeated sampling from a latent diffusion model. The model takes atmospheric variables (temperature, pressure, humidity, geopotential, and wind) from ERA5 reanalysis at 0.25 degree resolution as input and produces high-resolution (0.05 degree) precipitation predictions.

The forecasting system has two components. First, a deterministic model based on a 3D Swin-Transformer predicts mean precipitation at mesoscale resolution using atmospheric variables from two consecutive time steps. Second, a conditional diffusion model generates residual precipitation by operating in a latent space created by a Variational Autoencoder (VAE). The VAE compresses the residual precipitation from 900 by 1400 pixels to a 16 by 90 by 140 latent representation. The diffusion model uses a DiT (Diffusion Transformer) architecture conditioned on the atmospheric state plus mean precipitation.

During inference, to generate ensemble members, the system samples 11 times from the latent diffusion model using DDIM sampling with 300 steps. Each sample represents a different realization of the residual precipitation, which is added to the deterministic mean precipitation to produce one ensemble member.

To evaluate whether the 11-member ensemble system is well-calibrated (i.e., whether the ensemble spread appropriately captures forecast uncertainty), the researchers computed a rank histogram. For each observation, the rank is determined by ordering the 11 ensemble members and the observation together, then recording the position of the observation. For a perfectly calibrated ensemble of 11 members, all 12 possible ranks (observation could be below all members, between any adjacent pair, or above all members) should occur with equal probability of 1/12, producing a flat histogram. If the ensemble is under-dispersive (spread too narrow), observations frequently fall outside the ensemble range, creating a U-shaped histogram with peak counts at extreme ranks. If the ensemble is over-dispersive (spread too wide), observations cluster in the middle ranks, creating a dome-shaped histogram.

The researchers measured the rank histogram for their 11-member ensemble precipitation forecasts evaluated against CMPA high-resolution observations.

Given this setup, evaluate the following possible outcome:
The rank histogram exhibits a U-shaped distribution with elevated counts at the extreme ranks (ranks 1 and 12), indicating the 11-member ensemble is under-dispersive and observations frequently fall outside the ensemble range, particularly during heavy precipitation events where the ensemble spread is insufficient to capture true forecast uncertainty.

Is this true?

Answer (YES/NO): NO